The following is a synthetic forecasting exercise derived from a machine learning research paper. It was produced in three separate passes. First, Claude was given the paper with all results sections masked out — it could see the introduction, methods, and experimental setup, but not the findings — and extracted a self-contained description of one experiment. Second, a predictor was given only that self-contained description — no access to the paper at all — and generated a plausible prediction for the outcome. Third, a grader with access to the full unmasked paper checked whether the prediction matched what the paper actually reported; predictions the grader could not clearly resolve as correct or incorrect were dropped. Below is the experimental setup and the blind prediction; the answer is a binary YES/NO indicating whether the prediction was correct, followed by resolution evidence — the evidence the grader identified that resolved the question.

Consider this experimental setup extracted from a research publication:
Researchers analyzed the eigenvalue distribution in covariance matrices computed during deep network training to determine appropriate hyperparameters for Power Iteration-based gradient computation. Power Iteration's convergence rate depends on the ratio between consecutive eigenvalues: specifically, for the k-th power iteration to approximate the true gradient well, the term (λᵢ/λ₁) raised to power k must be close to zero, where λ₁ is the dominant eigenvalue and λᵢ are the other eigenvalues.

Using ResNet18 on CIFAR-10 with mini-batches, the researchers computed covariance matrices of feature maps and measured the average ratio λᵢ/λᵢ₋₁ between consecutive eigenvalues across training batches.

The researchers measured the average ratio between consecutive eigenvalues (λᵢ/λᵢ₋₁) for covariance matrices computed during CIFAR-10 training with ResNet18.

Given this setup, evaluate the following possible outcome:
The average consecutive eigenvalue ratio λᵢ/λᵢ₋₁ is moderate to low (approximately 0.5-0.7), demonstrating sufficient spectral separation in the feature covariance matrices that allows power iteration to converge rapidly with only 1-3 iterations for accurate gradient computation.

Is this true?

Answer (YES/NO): NO